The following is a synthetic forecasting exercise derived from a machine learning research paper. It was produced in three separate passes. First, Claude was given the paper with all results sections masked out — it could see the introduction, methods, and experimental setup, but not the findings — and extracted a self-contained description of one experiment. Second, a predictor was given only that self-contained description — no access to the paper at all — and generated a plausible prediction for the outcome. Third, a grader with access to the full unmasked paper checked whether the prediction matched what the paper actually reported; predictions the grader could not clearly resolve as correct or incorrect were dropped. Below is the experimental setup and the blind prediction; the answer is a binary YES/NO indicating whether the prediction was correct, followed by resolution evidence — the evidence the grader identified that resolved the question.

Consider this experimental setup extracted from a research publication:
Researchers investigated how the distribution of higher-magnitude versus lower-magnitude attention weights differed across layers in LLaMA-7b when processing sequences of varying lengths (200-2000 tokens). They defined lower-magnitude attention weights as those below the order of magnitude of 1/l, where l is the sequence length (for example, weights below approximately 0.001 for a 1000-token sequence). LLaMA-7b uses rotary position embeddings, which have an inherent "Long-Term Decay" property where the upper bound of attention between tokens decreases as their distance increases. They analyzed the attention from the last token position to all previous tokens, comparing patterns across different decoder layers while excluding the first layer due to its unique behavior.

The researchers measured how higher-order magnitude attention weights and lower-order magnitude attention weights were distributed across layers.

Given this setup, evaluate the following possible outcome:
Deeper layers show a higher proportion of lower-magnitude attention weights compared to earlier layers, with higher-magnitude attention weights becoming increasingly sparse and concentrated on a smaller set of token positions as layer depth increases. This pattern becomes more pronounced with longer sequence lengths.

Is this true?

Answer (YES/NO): NO